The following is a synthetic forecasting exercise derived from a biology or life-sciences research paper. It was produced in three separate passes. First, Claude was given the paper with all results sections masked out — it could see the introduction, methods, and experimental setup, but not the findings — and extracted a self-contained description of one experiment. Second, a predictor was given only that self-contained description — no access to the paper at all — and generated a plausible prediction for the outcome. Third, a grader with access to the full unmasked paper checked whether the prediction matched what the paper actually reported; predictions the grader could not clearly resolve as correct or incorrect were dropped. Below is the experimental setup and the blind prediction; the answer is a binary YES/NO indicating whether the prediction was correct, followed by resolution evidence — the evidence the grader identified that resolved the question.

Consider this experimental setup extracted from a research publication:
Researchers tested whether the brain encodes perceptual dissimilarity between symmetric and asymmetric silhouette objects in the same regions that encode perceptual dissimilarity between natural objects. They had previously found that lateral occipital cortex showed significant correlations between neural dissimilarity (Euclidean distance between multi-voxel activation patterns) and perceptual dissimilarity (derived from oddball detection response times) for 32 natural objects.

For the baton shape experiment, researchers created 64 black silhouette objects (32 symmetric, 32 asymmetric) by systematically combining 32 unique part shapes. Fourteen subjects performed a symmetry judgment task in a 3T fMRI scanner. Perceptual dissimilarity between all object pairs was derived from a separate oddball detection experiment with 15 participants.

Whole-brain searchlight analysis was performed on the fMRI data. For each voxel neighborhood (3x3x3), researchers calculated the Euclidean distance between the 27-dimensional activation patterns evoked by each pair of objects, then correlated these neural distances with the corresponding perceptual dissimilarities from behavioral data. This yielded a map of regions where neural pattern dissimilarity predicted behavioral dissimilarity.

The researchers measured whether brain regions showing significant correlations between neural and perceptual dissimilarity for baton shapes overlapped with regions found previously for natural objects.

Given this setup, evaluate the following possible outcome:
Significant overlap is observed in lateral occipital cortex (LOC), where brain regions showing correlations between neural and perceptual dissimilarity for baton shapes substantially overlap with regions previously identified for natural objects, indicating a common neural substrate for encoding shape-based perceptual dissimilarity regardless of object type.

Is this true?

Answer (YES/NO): YES